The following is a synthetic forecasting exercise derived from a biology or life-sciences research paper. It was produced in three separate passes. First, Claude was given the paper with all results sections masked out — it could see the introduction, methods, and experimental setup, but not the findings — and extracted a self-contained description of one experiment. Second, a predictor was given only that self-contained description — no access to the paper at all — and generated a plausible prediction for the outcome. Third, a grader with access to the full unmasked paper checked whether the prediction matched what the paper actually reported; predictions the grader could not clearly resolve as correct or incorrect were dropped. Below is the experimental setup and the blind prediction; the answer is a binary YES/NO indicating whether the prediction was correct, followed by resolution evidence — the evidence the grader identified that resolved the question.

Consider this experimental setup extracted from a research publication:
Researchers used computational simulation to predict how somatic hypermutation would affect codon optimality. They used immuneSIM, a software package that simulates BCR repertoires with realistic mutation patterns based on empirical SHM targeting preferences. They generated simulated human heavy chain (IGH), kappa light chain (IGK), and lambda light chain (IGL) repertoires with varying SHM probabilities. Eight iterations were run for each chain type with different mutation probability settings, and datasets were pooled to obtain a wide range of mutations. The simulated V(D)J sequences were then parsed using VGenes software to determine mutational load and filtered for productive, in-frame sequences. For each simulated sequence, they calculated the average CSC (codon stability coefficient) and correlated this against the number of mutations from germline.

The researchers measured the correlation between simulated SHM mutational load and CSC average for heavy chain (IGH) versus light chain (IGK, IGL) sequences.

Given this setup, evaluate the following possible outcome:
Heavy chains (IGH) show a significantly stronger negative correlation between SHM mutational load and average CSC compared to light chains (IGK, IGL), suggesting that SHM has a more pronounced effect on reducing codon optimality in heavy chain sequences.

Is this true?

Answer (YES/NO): NO